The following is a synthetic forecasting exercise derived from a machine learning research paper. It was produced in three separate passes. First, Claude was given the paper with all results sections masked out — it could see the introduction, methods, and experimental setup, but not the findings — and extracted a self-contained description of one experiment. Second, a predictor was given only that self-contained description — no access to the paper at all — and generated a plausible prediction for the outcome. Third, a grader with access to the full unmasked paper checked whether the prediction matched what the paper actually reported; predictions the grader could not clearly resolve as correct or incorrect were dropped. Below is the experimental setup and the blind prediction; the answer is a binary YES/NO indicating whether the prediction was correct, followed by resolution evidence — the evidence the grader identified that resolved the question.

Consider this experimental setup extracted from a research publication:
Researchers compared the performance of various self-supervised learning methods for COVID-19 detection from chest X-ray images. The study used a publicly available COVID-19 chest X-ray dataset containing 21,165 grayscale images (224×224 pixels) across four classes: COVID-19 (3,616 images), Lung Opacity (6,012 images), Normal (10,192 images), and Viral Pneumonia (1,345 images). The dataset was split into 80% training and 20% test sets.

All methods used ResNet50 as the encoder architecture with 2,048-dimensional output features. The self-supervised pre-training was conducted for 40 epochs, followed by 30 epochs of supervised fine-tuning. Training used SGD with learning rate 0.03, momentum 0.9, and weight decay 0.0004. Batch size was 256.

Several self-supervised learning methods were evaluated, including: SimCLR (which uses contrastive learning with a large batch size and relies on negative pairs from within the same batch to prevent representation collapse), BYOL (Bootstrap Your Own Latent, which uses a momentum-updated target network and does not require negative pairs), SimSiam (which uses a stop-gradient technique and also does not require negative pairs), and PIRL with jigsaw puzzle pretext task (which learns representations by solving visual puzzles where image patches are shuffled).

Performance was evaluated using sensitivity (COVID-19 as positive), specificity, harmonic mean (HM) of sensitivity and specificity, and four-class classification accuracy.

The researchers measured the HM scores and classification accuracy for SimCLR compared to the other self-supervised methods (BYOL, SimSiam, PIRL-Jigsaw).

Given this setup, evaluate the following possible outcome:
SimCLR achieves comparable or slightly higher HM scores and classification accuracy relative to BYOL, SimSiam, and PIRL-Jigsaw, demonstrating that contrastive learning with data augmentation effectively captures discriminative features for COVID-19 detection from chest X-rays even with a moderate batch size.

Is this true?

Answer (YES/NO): NO